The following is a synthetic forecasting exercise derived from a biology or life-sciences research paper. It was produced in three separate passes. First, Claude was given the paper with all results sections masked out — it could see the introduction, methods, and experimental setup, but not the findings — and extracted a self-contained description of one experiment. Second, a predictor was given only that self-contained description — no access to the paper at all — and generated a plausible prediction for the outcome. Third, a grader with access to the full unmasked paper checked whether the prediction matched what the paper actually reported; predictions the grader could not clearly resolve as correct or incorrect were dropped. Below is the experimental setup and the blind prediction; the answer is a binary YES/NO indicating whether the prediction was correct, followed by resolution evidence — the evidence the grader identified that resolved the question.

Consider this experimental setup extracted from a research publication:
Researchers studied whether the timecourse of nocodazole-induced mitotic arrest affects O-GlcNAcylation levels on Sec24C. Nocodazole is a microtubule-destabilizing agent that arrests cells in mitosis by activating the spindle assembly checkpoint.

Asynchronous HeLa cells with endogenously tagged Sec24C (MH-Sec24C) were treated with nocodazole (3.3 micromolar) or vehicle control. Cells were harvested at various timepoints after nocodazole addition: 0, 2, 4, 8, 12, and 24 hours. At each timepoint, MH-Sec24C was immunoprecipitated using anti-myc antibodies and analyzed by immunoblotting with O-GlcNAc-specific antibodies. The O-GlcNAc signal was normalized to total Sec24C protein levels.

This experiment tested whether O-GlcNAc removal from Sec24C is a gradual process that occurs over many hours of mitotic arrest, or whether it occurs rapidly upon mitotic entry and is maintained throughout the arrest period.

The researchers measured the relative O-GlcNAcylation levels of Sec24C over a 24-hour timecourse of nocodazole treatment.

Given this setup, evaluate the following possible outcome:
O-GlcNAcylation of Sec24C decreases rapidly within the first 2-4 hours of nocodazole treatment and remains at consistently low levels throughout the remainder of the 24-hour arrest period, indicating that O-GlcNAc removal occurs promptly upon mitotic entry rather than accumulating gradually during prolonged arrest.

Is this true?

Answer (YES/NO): NO